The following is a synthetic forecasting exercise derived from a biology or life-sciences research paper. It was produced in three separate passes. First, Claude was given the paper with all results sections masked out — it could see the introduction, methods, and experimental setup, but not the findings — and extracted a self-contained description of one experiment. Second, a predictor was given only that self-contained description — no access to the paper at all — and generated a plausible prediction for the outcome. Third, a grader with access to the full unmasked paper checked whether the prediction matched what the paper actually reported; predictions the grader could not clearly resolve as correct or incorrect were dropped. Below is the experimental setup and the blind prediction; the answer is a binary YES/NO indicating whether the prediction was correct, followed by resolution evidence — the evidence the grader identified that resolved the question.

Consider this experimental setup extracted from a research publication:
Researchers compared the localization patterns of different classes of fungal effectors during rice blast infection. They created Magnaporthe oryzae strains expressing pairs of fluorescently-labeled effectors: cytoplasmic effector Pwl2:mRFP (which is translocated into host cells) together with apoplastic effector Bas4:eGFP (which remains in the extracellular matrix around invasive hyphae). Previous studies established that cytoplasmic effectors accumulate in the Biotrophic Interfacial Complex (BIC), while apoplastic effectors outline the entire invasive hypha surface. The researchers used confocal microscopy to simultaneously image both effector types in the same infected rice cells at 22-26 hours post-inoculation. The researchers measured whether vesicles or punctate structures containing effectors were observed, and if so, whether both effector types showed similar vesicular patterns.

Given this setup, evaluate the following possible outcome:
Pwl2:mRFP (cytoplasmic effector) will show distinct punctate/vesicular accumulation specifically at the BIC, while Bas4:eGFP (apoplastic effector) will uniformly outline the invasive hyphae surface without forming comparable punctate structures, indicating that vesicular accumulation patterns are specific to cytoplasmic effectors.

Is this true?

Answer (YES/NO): YES